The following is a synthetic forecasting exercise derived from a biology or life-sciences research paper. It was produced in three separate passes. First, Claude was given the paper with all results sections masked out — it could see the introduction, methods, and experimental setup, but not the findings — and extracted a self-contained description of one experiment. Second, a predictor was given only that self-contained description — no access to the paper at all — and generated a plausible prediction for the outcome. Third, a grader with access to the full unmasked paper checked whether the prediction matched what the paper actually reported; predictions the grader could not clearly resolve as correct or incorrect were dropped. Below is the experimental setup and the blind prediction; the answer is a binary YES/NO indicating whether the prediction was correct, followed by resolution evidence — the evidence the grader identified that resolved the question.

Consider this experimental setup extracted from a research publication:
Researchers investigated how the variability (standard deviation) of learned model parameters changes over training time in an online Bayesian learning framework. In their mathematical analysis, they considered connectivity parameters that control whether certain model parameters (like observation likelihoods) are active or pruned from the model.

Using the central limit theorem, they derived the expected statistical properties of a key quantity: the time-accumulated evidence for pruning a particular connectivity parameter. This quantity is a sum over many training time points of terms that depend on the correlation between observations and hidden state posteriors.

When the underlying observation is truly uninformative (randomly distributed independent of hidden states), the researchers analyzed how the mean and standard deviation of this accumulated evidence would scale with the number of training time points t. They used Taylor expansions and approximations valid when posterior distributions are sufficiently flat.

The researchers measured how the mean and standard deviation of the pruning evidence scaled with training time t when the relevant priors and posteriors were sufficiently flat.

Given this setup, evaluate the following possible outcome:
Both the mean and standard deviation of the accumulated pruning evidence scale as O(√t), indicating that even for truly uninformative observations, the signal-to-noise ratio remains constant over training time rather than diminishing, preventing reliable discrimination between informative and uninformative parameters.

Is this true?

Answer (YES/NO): NO